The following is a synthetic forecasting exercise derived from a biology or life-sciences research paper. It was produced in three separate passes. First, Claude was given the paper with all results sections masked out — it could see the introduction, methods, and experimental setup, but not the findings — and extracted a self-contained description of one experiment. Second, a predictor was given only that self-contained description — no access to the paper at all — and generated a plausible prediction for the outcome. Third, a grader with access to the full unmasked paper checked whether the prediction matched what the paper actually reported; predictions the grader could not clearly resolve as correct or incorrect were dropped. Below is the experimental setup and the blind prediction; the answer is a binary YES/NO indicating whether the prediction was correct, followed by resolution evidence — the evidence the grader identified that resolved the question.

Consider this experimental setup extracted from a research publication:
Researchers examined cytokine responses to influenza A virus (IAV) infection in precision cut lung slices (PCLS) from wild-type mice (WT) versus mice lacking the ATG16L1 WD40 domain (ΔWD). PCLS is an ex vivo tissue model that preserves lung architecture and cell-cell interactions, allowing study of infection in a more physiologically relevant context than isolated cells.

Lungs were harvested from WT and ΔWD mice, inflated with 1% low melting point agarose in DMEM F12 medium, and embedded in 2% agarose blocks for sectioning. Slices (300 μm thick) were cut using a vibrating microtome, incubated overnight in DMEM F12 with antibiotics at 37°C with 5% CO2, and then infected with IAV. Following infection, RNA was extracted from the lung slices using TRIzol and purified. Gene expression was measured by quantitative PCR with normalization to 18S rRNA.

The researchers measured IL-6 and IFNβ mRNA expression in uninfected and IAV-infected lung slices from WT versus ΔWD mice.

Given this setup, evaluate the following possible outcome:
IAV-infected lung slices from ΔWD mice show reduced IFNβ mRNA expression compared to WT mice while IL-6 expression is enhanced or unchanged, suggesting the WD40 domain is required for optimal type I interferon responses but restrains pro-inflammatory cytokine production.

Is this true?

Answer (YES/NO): NO